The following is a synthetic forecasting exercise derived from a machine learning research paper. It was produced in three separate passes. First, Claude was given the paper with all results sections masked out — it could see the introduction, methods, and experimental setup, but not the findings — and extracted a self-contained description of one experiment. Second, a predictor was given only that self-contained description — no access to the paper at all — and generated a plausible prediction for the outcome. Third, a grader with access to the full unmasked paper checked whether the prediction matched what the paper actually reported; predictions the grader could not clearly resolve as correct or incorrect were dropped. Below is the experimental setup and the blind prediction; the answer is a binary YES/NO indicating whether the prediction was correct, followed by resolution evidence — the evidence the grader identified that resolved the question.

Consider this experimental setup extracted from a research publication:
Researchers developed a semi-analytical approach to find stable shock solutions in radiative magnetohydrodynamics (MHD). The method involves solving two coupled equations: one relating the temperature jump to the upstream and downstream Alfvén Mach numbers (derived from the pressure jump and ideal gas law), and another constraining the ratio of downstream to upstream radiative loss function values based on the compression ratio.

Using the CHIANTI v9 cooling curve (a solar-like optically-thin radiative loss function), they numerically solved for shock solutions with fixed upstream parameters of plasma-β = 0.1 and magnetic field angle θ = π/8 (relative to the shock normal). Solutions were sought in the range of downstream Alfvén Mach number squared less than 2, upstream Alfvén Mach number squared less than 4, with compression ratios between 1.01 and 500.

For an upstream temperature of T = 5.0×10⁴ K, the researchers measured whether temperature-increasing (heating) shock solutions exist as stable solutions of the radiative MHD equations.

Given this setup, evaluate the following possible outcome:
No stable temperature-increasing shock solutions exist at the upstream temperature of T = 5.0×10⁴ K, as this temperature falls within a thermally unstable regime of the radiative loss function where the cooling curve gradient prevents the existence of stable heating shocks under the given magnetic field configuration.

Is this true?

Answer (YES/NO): YES